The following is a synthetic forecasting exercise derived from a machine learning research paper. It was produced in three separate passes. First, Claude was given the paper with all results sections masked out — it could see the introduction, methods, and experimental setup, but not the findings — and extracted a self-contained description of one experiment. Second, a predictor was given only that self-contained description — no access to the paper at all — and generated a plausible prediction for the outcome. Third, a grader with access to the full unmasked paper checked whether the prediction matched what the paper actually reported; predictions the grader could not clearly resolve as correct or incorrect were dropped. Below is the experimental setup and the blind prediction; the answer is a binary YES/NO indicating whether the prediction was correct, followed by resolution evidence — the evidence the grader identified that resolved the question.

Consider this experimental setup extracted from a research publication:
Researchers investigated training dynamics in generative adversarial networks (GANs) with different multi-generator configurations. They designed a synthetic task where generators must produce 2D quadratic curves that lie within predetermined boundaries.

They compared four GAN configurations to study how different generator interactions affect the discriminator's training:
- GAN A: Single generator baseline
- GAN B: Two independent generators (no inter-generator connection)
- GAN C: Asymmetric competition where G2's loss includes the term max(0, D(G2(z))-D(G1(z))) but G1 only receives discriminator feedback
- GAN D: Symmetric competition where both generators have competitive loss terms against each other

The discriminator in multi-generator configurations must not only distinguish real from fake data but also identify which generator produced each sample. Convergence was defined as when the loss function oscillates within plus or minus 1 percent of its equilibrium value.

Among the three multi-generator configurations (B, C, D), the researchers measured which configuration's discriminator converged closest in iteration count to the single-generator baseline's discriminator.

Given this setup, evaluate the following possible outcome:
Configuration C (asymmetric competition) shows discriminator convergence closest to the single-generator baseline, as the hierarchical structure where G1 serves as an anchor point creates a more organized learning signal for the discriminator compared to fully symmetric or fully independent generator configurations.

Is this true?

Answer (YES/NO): YES